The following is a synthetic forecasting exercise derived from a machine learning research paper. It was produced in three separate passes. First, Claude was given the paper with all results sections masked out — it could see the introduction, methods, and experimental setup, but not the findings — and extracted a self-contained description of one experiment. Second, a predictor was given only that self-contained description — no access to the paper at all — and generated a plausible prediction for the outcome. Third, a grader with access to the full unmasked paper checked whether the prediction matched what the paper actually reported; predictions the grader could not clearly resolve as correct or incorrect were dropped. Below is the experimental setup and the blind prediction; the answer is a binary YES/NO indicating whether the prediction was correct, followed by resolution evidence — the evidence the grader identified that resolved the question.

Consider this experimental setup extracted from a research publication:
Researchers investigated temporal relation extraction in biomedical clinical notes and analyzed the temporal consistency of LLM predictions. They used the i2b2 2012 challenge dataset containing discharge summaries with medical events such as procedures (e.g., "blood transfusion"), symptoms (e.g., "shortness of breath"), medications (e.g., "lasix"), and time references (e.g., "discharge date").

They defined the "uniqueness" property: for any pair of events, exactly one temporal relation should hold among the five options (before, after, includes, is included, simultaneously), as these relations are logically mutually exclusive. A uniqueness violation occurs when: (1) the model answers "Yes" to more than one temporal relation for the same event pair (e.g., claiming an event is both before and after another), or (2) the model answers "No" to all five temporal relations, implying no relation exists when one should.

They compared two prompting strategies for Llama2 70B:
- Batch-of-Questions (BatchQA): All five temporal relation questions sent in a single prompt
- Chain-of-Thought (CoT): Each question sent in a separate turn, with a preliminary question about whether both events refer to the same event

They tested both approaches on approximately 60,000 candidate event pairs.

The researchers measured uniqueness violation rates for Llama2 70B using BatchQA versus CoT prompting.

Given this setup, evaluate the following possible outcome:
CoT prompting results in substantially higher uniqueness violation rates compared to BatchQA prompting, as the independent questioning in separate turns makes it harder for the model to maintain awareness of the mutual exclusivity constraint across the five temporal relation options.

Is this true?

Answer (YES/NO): YES